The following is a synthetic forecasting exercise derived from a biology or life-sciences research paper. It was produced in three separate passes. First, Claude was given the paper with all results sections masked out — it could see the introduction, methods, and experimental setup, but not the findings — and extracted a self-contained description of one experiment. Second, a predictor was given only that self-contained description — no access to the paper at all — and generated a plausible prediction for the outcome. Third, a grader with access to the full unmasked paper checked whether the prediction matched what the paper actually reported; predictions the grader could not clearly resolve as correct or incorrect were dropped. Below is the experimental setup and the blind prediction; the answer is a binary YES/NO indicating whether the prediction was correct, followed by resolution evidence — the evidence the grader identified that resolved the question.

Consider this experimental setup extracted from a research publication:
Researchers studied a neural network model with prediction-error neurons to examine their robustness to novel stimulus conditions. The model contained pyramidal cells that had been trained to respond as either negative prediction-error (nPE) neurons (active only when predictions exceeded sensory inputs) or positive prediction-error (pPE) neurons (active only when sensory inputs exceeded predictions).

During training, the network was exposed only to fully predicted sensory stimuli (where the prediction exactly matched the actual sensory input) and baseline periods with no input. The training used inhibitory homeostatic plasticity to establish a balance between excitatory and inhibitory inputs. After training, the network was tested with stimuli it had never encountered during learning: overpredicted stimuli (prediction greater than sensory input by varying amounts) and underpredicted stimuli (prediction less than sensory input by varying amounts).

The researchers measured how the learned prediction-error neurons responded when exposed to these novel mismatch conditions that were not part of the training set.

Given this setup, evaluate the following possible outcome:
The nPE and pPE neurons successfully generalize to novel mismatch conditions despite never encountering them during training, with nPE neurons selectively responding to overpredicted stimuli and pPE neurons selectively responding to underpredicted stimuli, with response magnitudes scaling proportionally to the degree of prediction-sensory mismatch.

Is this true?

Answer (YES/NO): YES